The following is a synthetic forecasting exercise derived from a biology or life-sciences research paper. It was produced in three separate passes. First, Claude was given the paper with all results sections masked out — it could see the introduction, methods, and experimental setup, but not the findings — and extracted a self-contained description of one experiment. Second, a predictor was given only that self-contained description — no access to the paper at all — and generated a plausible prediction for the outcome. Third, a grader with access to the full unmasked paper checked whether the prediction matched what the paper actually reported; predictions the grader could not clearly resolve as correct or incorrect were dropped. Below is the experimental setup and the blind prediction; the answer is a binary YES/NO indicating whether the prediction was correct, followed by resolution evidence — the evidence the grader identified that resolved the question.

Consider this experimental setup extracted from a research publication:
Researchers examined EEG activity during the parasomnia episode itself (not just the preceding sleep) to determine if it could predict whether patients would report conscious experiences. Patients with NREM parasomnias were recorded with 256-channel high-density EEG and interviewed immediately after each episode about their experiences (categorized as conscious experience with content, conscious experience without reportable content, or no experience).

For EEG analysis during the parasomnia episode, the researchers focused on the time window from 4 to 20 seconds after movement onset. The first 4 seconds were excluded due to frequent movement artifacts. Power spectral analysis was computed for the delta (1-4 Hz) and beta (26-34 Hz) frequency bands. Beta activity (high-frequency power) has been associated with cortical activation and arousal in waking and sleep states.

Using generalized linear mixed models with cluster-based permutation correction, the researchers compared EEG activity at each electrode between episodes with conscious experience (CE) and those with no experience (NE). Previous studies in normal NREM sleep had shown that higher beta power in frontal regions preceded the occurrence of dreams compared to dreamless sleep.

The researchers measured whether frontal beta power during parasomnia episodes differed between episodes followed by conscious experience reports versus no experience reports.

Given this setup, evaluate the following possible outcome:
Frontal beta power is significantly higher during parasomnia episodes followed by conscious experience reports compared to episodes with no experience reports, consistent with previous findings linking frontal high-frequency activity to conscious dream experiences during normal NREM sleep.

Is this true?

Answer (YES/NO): NO